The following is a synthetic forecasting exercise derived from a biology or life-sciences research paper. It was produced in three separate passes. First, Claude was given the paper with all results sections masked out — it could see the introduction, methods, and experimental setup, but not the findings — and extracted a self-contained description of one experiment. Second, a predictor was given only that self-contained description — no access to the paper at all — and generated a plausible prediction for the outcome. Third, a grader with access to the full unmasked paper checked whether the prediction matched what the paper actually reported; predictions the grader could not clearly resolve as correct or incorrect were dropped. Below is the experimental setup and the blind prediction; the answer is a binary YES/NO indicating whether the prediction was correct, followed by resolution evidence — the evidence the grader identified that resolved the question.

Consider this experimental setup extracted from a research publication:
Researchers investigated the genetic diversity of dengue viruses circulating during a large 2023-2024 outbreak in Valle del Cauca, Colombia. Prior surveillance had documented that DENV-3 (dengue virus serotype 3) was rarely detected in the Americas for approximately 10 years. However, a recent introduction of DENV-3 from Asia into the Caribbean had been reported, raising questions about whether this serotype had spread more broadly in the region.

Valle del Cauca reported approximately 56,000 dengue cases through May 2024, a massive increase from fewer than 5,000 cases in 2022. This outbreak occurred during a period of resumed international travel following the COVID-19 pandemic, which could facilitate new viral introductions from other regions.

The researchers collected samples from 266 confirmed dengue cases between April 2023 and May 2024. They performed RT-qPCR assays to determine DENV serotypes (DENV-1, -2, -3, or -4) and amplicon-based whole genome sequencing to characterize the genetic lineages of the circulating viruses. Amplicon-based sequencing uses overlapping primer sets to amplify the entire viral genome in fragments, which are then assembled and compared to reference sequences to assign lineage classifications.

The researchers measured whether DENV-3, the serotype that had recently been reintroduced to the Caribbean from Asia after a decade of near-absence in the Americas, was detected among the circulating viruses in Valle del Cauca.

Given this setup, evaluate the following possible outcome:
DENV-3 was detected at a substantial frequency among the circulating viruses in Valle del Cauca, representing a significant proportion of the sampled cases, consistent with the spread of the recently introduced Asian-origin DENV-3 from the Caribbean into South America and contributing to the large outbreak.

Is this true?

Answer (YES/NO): NO